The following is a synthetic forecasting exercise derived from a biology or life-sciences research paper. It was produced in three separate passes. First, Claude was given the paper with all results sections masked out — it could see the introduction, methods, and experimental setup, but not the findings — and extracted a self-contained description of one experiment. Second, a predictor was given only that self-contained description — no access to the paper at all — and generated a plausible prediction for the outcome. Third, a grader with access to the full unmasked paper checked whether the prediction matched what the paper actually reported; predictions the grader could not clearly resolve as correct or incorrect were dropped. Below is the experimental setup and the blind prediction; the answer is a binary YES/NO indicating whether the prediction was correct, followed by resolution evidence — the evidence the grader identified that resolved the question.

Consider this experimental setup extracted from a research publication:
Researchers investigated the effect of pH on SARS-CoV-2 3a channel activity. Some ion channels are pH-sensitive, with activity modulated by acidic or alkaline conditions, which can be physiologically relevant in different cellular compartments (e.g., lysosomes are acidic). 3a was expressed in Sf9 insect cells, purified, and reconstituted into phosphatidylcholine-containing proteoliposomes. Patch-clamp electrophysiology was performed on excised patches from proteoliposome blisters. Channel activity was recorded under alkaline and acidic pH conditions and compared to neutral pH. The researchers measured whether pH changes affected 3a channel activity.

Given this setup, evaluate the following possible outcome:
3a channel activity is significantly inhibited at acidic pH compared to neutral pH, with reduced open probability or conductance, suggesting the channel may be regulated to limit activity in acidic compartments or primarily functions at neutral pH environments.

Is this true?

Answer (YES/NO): NO